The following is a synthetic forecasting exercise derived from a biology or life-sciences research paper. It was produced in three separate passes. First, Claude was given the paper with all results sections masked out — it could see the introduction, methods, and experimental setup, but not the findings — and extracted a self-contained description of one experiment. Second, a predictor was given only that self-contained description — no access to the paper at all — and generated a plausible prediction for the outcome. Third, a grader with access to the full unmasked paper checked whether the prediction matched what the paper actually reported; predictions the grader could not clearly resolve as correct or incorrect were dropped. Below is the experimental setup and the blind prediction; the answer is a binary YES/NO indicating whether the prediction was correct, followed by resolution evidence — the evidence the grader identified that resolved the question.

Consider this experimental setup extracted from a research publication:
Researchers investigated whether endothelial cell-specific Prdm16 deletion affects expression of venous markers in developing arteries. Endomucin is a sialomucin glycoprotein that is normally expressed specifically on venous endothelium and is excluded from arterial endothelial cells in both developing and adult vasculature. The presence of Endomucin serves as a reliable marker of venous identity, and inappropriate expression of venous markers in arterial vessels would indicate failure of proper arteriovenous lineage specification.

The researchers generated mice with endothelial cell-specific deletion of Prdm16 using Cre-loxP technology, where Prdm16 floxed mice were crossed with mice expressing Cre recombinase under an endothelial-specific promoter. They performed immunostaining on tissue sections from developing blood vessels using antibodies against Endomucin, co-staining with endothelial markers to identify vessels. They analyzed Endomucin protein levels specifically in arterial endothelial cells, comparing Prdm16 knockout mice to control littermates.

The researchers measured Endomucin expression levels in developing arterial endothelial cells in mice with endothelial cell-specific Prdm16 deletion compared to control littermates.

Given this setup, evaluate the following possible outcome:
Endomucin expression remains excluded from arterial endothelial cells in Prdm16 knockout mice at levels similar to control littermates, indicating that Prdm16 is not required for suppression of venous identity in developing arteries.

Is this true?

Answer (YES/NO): NO